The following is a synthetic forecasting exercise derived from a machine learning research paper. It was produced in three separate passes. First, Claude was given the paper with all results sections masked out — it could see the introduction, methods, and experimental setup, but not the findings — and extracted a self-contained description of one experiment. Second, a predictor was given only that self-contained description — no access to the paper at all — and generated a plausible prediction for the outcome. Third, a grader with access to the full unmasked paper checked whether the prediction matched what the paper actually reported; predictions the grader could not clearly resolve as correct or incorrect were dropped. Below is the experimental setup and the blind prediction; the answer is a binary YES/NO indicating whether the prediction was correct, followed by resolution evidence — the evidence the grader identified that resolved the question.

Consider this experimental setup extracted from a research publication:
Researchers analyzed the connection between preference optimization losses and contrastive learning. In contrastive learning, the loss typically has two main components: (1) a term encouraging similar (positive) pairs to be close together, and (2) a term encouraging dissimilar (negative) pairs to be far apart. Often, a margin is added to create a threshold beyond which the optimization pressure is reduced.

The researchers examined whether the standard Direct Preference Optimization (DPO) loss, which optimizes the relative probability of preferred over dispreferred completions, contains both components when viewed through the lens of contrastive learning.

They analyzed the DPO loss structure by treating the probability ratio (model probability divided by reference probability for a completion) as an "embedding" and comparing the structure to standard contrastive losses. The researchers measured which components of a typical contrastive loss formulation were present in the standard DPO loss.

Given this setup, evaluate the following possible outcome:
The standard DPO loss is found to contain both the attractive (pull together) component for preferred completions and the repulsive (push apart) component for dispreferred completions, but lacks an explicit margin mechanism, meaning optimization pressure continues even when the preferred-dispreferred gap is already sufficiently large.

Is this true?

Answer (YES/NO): NO